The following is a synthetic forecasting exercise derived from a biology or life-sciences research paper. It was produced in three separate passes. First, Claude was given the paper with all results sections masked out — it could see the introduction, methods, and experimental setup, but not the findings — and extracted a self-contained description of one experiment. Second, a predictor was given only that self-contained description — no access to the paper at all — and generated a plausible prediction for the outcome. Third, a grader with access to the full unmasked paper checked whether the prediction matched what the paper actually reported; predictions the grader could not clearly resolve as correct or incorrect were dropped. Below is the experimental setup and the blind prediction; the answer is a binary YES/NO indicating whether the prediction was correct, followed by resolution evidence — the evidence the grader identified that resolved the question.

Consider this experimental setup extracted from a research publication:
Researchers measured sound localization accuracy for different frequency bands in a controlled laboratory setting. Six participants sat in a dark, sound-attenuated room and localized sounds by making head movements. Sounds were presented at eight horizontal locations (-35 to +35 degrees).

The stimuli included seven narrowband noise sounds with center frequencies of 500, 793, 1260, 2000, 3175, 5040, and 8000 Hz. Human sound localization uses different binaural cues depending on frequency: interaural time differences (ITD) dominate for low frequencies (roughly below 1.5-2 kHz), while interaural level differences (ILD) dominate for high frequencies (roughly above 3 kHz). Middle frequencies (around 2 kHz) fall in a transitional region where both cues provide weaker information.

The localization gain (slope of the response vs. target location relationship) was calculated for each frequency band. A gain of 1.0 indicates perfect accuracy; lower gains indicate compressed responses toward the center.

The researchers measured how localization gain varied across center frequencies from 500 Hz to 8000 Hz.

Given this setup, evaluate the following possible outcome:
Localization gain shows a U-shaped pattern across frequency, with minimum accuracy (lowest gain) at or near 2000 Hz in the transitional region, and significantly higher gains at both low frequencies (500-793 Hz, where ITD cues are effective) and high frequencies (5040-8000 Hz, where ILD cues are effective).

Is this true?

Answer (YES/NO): NO